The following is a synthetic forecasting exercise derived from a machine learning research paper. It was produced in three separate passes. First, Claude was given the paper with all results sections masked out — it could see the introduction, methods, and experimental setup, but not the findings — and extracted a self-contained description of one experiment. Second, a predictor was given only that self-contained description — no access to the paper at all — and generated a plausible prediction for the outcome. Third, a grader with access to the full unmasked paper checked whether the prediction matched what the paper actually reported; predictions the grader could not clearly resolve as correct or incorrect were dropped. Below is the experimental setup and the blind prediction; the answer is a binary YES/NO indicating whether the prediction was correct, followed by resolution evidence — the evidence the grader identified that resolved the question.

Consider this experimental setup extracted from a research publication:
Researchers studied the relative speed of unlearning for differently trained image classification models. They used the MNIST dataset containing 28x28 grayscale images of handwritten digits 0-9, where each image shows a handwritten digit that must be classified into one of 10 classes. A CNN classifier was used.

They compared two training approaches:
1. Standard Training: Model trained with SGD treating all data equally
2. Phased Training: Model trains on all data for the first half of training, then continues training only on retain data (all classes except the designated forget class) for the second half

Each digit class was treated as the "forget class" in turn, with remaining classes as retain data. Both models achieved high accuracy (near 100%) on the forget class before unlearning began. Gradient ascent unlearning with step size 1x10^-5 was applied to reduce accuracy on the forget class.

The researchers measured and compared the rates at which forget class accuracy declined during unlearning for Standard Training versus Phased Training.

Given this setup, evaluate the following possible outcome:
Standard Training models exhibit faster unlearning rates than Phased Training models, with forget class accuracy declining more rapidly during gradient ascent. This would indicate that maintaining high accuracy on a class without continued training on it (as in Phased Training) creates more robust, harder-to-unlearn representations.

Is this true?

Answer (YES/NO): NO